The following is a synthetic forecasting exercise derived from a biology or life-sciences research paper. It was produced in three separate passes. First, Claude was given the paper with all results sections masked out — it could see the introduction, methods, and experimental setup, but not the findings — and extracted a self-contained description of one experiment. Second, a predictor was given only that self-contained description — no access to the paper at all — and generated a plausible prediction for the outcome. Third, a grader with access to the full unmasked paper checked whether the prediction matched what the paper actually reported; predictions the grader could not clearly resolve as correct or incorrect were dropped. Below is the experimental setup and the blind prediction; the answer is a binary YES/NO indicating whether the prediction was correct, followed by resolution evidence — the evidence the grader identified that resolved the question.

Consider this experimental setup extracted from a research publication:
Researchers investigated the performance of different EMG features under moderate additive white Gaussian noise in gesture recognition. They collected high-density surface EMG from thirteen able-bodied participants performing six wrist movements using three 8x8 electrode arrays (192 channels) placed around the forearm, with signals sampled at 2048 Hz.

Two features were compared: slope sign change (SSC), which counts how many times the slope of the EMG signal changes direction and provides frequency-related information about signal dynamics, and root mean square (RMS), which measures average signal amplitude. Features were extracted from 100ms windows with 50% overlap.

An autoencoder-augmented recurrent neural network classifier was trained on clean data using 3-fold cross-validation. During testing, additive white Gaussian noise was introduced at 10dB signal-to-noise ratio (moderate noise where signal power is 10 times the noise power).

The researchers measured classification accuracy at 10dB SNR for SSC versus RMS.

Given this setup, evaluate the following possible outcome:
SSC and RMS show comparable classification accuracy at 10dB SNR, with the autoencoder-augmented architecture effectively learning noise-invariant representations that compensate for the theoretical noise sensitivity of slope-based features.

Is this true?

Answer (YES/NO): NO